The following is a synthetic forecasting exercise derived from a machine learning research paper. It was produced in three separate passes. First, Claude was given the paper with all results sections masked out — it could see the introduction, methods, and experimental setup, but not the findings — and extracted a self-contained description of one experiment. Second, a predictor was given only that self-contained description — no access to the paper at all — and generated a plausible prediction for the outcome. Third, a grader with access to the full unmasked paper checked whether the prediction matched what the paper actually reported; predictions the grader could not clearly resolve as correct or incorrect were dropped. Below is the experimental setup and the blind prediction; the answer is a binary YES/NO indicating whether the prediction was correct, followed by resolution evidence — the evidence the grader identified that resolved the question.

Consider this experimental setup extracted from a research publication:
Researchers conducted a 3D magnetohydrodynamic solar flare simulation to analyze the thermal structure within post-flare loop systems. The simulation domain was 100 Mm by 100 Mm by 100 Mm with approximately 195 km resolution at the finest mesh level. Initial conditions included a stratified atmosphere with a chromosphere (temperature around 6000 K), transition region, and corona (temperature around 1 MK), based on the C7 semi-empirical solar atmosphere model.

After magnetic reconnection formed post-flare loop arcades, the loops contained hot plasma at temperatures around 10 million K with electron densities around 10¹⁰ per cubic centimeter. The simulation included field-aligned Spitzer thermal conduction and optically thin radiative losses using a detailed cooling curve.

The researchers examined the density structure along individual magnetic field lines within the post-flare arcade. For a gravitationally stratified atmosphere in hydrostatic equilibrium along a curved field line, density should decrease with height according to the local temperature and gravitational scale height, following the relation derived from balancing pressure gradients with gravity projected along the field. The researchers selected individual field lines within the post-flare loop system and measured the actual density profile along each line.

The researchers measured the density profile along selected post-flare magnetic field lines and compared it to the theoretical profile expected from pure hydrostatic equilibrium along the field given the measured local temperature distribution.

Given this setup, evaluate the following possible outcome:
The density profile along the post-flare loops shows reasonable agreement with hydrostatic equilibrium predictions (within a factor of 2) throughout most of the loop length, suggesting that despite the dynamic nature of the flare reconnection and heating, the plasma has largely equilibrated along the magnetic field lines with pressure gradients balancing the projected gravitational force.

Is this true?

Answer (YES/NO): YES